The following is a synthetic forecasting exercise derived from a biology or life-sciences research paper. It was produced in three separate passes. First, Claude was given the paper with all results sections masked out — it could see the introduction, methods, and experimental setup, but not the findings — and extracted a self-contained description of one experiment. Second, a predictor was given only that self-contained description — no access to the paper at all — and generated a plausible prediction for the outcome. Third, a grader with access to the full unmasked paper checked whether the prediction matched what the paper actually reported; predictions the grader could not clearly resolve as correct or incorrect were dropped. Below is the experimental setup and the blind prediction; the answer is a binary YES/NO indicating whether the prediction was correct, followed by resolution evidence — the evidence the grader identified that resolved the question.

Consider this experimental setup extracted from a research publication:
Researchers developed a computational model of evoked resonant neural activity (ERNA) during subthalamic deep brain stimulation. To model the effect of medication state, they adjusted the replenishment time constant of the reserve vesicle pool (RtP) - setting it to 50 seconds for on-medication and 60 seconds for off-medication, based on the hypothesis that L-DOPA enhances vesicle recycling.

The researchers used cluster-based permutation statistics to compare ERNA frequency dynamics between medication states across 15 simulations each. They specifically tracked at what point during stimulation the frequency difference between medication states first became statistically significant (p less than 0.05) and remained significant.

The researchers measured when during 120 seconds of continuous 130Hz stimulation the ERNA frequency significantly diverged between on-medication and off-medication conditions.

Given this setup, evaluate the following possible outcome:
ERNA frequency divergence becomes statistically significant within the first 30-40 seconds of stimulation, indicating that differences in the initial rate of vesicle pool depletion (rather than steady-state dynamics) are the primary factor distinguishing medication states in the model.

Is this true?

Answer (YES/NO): NO